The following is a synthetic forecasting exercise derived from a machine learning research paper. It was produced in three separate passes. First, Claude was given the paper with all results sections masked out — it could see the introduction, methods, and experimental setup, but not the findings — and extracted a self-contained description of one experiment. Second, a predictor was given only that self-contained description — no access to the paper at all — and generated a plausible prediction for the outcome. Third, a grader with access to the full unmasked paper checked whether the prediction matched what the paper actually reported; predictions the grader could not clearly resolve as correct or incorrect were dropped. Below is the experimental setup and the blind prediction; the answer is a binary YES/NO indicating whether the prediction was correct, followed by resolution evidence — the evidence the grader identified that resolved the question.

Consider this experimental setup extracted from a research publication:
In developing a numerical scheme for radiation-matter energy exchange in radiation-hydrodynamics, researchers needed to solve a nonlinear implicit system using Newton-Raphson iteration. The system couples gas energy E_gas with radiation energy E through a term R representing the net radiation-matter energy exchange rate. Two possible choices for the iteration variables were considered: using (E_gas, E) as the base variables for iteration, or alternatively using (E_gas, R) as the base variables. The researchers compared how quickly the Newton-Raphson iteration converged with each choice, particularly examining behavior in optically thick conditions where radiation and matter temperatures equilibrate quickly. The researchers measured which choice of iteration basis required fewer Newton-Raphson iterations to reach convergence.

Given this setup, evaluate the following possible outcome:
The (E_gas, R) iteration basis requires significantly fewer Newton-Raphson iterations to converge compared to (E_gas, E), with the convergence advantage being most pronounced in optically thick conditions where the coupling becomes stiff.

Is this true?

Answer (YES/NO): YES